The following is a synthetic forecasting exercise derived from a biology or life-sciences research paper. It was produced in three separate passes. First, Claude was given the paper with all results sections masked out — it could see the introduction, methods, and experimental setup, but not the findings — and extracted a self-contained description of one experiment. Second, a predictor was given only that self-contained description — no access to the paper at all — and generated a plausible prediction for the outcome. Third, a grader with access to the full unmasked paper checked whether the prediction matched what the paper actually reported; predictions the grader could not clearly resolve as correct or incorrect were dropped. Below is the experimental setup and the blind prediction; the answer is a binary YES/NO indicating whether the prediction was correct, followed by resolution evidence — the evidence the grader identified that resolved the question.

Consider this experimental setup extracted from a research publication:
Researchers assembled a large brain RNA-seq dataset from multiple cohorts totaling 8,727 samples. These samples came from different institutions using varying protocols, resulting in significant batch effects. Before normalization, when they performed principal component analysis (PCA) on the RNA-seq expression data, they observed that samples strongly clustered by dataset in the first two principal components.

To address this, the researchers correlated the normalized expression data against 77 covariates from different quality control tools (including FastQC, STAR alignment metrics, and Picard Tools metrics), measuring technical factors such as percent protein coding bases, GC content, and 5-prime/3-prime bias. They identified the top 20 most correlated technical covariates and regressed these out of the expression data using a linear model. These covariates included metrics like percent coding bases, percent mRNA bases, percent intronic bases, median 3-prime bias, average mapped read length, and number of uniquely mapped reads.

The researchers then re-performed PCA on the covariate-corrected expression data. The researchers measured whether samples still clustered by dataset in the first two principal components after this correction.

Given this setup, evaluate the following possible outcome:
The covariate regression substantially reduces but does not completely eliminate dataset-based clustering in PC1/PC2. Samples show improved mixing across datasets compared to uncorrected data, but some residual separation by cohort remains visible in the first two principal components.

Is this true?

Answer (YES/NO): NO